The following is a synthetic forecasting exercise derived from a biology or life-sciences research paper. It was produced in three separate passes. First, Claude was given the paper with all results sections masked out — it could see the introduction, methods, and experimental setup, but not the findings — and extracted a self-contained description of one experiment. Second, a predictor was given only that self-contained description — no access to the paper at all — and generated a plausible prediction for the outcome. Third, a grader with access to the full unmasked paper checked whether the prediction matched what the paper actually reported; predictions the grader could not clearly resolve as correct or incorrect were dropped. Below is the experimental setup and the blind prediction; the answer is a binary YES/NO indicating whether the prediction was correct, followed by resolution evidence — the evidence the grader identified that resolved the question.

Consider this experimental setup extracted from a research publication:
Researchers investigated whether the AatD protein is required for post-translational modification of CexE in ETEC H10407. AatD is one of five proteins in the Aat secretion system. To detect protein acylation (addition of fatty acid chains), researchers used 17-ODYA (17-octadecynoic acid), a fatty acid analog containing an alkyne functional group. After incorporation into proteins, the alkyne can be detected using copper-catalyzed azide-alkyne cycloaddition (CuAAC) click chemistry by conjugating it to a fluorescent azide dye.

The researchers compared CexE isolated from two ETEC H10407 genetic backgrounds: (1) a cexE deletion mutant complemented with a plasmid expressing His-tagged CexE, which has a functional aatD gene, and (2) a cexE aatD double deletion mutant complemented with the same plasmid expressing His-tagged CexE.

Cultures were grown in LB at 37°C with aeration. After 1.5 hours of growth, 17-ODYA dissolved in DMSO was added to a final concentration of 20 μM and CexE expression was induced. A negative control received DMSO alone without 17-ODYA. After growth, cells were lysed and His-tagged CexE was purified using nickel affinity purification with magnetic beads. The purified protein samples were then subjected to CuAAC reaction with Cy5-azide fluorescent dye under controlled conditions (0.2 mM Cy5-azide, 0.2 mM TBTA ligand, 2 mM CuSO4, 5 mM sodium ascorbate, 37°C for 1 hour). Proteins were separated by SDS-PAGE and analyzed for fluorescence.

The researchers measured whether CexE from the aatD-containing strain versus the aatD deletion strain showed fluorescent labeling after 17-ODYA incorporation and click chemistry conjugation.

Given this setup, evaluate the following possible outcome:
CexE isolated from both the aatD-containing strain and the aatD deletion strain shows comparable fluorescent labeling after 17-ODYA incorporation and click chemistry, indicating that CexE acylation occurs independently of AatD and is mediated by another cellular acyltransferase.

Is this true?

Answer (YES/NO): NO